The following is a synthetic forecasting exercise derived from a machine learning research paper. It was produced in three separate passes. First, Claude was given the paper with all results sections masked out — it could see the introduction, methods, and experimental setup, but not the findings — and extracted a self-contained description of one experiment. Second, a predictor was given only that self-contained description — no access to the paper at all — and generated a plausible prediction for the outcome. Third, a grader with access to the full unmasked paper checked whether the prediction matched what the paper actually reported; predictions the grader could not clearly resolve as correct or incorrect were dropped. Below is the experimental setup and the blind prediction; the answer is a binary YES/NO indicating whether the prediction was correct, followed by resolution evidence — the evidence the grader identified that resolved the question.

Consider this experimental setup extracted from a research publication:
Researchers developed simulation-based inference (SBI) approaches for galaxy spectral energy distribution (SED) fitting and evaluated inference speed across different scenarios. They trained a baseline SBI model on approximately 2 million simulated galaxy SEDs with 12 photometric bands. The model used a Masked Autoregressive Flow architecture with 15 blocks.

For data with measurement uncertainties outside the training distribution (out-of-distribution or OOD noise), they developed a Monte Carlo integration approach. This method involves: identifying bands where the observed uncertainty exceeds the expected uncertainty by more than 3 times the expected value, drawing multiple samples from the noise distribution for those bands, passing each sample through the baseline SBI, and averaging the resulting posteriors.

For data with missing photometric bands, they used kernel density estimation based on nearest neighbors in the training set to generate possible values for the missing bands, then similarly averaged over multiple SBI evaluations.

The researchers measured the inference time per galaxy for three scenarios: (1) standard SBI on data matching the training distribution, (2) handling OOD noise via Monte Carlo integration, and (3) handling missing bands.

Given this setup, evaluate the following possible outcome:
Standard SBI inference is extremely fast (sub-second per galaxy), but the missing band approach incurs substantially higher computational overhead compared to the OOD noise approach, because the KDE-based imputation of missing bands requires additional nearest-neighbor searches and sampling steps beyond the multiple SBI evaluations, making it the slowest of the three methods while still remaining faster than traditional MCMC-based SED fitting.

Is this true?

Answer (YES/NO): NO